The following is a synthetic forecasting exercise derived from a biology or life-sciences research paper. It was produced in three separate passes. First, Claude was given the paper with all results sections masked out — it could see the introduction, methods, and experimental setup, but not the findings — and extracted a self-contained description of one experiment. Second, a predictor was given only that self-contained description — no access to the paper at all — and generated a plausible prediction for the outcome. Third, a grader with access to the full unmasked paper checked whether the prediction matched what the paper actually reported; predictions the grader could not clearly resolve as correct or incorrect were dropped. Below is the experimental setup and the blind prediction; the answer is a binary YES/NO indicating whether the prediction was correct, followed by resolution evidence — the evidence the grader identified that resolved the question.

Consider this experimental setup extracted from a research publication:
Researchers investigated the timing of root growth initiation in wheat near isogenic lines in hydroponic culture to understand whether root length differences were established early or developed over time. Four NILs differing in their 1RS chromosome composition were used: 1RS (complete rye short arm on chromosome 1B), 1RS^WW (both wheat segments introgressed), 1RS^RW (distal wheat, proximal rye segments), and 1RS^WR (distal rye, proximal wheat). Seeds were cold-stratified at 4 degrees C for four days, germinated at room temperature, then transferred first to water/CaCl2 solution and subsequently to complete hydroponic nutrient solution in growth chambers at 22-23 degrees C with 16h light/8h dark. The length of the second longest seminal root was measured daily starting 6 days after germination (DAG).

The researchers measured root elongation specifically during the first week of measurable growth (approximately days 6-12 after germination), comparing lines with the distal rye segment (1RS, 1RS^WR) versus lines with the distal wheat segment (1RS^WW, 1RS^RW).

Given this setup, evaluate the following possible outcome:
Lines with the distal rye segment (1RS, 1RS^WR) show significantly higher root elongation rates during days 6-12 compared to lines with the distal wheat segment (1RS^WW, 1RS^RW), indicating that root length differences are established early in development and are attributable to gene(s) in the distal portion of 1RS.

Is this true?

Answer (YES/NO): NO